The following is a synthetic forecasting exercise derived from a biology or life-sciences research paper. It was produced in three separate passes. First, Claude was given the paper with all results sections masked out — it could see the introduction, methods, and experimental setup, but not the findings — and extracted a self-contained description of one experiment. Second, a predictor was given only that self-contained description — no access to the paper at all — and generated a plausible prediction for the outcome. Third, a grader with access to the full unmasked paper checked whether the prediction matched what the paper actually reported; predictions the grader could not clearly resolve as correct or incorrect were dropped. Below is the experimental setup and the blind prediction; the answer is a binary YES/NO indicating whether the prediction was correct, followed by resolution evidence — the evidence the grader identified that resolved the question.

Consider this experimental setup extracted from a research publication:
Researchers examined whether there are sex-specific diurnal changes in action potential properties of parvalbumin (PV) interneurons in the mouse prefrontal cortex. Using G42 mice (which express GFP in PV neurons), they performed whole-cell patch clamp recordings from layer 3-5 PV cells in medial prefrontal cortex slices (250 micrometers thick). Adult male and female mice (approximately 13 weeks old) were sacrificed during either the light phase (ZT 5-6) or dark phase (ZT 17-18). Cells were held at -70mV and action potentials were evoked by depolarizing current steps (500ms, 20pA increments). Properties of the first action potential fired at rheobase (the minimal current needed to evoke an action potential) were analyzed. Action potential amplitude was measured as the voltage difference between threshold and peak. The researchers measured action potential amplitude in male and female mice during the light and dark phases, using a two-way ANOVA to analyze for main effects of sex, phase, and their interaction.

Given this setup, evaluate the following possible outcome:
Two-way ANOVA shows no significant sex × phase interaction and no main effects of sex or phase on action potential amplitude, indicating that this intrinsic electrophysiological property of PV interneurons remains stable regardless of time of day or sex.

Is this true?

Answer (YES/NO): NO